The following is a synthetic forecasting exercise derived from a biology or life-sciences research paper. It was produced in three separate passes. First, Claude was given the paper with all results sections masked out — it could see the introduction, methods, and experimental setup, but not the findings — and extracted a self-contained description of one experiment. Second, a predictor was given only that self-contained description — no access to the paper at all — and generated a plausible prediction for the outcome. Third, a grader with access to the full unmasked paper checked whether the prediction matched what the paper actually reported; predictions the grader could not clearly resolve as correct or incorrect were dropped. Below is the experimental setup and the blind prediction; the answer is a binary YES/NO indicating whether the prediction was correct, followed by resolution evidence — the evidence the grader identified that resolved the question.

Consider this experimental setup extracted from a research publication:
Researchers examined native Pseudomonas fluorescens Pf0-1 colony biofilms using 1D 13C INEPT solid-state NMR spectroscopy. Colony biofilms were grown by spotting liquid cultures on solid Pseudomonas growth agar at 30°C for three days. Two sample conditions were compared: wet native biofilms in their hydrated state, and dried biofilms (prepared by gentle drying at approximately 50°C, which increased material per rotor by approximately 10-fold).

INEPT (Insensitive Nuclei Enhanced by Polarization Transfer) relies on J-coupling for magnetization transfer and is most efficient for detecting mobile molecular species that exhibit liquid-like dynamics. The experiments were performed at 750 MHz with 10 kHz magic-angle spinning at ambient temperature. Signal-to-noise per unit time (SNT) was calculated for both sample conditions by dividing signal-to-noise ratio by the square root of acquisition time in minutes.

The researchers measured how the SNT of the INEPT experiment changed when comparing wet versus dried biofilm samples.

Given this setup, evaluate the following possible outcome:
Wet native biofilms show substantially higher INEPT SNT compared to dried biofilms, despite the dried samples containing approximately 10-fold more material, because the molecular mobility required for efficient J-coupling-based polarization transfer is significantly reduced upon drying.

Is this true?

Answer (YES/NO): YES